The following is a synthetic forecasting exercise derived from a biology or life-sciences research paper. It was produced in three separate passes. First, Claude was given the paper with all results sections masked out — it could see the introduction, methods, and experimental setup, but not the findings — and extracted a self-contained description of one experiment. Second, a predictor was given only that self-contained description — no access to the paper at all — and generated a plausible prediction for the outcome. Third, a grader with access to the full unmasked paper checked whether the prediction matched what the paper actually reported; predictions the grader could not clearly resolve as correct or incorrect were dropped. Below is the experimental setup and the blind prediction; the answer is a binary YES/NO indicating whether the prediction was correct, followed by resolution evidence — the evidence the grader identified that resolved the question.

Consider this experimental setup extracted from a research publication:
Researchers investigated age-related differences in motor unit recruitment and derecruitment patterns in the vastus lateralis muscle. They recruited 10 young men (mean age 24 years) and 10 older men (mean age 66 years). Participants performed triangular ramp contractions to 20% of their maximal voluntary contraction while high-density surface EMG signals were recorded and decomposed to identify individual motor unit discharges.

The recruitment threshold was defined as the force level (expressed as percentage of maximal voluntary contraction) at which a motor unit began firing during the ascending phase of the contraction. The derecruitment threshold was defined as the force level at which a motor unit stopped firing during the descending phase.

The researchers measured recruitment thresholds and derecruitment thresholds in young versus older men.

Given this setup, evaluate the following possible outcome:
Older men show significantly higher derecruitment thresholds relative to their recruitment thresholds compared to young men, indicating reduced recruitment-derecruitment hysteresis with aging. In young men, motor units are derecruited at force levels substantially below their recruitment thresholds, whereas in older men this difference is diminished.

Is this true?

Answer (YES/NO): NO